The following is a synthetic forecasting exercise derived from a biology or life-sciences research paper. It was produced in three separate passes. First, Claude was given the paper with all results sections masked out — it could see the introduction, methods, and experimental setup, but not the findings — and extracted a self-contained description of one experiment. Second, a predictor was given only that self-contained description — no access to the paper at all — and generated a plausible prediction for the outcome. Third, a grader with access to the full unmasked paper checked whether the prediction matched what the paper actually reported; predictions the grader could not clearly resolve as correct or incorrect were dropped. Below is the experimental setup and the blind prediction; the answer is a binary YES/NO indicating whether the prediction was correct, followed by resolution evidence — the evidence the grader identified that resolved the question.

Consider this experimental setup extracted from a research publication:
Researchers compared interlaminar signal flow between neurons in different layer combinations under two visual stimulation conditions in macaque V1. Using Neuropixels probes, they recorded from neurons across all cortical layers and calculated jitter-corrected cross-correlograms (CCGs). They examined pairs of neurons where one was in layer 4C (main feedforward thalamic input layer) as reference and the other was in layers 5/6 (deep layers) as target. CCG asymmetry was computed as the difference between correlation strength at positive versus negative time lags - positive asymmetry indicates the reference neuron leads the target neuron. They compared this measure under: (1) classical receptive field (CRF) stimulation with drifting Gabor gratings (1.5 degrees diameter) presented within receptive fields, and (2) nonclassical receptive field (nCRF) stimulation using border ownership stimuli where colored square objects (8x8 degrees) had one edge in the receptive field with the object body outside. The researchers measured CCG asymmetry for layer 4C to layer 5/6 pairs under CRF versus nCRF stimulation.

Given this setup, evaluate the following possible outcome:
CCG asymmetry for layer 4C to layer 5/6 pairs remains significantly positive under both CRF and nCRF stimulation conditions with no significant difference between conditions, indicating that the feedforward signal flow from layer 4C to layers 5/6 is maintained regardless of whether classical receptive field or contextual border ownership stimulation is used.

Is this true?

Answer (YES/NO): NO